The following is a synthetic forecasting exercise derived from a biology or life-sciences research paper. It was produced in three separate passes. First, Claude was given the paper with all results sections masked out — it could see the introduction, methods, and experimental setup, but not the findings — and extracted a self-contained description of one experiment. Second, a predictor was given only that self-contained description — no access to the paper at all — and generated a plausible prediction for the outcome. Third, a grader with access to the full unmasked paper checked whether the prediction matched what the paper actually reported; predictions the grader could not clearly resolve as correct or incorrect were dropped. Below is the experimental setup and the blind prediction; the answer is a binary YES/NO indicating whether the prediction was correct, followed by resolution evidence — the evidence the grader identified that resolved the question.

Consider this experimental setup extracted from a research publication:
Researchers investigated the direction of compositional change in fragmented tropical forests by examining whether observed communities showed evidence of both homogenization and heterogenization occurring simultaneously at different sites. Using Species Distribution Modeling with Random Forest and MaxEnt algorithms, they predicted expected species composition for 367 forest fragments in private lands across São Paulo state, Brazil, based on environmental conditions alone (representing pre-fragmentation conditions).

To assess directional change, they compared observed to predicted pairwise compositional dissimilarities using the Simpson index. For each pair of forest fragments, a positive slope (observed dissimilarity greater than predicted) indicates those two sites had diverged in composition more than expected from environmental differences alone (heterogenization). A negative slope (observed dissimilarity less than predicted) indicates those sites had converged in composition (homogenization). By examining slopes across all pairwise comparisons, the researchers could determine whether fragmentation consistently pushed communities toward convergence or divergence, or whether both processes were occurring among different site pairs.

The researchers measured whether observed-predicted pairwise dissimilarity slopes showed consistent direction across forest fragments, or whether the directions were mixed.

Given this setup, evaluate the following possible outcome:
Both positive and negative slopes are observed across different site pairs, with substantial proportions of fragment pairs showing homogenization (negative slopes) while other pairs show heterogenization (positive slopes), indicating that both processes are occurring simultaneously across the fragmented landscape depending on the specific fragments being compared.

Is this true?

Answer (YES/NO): NO